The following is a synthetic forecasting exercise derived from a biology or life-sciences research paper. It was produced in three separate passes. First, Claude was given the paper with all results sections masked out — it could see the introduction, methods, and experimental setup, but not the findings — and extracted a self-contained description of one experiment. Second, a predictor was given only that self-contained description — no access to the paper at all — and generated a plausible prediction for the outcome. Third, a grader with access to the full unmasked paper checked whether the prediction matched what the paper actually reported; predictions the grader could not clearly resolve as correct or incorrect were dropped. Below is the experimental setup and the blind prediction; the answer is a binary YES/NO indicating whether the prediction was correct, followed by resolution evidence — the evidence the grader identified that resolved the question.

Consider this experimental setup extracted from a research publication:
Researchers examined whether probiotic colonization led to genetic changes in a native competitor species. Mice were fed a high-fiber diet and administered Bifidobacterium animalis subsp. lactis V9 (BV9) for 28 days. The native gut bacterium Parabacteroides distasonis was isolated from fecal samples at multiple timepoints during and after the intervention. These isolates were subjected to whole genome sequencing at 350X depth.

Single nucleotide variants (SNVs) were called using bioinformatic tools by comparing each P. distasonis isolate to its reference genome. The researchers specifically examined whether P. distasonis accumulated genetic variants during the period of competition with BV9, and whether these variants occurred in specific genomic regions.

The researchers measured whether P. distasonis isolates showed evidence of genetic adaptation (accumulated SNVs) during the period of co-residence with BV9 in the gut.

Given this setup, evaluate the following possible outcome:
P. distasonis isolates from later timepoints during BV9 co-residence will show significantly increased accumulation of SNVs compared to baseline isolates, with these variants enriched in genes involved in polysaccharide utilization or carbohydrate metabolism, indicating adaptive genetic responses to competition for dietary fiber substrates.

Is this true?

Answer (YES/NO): NO